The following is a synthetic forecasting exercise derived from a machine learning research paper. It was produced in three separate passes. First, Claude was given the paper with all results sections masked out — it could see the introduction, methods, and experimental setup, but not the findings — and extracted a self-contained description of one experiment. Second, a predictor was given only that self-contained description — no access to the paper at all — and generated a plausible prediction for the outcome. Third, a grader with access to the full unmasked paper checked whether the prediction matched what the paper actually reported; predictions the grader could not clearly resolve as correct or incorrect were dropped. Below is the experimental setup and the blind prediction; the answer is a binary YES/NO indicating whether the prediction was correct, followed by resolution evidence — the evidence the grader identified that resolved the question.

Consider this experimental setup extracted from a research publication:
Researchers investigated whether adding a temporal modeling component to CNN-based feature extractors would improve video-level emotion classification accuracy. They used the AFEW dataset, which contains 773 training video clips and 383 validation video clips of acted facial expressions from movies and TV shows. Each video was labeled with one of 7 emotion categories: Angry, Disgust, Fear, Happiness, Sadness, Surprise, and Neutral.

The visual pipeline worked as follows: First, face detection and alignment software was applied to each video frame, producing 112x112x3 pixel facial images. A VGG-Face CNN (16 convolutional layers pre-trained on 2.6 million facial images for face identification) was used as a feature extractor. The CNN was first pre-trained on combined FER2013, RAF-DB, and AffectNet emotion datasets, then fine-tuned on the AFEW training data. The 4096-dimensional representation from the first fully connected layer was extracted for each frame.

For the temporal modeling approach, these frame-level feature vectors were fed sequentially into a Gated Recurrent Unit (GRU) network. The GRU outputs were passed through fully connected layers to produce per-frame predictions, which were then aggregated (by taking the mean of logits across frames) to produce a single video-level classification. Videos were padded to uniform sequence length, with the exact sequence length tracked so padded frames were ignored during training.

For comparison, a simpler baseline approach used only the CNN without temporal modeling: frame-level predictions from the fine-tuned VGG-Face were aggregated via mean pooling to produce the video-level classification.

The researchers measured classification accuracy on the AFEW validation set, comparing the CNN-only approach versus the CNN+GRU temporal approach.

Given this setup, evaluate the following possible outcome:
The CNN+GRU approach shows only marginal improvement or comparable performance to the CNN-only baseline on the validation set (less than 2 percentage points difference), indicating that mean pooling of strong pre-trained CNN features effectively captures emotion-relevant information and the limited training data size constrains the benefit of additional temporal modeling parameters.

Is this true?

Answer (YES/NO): YES